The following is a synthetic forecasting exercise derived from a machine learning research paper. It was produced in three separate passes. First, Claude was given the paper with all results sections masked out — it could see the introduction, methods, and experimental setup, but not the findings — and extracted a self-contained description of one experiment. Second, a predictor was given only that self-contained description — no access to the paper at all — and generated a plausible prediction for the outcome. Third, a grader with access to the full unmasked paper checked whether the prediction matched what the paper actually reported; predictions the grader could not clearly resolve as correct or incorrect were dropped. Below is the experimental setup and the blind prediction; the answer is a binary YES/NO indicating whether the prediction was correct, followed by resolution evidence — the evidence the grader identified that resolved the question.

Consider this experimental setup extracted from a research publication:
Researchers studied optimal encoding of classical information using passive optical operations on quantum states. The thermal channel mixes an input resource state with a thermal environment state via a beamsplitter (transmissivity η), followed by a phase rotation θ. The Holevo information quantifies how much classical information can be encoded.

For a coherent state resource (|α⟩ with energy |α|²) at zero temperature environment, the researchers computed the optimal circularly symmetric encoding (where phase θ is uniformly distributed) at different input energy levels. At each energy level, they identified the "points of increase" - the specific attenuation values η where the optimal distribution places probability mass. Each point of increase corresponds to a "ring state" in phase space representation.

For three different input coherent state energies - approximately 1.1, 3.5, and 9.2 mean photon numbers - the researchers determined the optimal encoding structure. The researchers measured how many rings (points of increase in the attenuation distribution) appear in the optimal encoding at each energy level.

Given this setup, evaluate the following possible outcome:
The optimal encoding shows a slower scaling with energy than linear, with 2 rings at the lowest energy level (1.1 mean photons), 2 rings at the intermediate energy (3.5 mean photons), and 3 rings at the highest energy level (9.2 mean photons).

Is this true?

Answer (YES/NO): NO